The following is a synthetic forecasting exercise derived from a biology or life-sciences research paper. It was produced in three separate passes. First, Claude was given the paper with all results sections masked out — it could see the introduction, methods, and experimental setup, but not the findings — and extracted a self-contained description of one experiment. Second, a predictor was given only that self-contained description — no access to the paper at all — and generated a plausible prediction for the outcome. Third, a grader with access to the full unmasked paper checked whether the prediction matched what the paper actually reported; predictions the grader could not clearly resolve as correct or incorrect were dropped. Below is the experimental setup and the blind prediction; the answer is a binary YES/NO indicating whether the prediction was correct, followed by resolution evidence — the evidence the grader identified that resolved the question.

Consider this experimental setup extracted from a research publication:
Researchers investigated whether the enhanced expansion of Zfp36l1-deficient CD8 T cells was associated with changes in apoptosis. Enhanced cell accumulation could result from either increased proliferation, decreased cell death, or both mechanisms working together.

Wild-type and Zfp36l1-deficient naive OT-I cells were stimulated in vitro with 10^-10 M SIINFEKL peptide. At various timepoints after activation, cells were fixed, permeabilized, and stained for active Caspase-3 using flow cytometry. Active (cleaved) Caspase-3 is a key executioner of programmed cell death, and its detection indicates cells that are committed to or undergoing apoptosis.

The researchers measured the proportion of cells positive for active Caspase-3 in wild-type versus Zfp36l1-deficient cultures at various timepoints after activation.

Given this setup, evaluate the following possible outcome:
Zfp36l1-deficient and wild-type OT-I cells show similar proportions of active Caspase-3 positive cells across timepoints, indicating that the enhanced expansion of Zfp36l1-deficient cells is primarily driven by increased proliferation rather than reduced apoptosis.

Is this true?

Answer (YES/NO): NO